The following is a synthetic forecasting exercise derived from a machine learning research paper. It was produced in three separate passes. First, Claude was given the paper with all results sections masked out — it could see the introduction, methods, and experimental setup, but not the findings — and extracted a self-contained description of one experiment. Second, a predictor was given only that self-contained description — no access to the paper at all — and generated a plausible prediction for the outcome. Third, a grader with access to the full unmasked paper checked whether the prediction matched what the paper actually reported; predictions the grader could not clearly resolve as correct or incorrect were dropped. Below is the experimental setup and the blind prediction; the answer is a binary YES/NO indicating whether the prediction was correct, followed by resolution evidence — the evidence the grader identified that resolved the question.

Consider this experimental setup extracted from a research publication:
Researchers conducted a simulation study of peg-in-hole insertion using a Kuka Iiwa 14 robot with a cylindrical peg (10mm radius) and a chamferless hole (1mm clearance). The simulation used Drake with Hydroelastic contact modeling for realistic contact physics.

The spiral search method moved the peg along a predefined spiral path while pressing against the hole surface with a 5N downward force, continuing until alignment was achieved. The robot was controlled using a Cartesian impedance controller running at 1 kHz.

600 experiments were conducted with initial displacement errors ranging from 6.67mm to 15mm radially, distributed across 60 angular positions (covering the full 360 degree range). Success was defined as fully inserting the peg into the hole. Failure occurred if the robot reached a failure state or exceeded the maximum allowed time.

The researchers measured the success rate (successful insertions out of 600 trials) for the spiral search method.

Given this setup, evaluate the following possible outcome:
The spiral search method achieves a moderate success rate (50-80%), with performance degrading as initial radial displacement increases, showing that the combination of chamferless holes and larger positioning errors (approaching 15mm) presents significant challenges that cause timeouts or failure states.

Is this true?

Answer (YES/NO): NO